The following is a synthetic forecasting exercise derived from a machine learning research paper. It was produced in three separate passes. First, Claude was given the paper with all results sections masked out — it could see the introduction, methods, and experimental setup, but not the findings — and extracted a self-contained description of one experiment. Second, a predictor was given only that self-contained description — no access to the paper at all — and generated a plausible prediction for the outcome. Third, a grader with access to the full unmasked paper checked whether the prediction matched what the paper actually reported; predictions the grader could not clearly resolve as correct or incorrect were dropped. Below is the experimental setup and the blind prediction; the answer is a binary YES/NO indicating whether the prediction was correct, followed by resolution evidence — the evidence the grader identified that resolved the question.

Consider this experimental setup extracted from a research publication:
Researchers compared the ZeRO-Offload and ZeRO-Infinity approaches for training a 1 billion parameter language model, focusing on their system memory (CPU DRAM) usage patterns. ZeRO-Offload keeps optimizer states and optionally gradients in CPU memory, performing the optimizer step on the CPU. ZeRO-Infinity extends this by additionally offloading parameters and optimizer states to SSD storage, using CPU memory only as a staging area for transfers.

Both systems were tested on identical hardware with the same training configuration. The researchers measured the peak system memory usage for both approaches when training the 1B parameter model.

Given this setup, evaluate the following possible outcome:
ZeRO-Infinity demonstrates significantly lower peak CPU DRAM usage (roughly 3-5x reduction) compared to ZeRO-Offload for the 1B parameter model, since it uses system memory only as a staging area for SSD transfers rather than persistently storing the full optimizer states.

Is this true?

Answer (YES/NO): NO